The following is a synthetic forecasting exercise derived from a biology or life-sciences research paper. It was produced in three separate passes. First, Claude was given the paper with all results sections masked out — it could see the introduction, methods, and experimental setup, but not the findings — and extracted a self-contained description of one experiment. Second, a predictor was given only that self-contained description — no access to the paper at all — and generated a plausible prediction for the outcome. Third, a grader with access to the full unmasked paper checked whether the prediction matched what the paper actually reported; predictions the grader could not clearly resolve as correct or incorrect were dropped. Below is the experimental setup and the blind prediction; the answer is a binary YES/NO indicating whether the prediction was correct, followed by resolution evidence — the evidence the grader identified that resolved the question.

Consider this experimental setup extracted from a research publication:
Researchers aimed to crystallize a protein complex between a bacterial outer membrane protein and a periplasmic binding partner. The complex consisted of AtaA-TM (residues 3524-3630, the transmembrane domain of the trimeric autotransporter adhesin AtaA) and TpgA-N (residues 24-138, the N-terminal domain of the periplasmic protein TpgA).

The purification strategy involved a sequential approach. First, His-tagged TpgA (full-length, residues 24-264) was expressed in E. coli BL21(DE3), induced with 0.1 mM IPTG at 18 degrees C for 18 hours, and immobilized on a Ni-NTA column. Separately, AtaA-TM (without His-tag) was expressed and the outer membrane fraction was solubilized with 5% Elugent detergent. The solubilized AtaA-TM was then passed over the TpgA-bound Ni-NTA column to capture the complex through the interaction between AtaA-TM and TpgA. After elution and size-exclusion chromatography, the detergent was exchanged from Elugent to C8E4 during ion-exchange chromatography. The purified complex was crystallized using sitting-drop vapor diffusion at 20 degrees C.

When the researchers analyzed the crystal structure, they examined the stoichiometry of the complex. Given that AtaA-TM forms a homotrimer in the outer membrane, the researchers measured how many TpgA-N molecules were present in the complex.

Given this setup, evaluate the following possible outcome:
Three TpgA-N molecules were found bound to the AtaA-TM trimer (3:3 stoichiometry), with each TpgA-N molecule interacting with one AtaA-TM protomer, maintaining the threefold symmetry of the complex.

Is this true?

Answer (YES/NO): YES